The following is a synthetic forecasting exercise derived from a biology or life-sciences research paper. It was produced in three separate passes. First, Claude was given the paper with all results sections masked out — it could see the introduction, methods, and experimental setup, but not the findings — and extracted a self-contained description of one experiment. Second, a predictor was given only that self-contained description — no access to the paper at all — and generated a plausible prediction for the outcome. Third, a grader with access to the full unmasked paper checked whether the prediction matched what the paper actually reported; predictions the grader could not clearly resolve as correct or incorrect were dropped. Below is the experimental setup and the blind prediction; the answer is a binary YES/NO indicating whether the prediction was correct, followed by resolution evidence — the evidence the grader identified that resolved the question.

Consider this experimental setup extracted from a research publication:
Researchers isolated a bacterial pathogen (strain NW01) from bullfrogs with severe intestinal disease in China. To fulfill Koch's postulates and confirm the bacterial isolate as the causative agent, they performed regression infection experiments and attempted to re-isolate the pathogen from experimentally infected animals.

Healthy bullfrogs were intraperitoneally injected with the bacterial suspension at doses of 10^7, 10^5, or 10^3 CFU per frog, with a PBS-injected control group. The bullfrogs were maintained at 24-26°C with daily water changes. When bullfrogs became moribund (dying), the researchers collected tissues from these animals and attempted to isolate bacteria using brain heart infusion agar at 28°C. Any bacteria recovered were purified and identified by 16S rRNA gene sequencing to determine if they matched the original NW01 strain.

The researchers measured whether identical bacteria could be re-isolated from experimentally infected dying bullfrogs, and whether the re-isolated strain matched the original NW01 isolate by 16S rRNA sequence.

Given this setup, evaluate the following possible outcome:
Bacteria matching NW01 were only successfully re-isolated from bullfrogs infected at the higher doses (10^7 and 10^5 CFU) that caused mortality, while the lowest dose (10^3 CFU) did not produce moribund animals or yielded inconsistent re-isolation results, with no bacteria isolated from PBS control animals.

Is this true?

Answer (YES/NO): NO